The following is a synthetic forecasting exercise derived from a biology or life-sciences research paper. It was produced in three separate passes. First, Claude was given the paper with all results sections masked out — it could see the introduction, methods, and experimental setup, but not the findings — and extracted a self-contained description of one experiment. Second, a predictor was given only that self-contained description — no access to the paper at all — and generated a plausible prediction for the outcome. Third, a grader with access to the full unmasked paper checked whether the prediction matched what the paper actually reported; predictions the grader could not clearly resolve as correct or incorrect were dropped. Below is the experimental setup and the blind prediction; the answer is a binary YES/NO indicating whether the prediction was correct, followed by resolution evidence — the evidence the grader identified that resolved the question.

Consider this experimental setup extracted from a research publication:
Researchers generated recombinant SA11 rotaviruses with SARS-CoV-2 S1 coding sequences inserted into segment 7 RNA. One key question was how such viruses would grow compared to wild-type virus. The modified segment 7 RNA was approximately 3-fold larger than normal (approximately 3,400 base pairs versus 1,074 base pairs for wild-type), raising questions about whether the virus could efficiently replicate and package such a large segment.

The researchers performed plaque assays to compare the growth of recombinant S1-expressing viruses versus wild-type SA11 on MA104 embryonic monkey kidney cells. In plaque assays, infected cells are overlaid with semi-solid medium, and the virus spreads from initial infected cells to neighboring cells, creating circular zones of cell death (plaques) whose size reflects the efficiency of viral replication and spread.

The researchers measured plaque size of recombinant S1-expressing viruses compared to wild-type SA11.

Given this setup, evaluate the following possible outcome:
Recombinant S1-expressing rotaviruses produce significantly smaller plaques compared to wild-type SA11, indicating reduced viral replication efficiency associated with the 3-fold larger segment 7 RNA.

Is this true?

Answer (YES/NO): YES